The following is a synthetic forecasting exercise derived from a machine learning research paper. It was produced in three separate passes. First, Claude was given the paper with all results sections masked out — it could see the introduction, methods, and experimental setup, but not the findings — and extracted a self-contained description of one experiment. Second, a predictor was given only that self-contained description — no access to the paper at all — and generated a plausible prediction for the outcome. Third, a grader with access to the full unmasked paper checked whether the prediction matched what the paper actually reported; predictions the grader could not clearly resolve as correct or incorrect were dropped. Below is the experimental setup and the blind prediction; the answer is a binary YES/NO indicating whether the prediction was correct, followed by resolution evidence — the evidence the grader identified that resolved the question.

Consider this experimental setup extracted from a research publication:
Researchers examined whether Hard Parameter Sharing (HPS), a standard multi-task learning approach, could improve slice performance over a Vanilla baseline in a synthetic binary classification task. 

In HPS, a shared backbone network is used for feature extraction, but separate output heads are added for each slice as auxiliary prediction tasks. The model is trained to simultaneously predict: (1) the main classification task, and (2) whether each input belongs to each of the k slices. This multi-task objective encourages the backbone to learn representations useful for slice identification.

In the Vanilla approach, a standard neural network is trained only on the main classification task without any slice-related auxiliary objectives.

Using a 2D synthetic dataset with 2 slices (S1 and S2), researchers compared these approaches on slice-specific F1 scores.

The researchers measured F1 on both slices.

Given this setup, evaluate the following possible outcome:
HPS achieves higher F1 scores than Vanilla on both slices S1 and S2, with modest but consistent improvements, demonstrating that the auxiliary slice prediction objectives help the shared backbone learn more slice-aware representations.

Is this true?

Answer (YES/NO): NO